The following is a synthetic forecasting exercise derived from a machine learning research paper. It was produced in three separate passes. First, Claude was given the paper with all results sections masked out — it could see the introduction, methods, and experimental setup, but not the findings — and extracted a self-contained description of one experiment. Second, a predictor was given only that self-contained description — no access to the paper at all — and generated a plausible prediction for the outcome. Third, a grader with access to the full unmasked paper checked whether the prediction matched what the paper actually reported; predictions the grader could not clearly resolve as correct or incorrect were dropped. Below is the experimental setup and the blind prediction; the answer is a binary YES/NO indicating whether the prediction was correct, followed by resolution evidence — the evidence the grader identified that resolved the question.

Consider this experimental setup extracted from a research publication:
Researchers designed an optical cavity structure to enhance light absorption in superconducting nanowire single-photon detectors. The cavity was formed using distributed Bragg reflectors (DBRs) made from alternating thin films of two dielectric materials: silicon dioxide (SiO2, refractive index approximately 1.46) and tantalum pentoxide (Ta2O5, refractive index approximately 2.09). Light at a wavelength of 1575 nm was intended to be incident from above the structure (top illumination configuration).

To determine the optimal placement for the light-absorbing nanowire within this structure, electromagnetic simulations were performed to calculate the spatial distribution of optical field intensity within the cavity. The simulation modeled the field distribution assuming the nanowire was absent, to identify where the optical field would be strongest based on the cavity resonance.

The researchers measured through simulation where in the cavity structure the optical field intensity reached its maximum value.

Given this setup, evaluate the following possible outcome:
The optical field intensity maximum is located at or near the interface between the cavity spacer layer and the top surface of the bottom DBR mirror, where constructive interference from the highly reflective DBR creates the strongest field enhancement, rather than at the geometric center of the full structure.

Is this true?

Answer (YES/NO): NO